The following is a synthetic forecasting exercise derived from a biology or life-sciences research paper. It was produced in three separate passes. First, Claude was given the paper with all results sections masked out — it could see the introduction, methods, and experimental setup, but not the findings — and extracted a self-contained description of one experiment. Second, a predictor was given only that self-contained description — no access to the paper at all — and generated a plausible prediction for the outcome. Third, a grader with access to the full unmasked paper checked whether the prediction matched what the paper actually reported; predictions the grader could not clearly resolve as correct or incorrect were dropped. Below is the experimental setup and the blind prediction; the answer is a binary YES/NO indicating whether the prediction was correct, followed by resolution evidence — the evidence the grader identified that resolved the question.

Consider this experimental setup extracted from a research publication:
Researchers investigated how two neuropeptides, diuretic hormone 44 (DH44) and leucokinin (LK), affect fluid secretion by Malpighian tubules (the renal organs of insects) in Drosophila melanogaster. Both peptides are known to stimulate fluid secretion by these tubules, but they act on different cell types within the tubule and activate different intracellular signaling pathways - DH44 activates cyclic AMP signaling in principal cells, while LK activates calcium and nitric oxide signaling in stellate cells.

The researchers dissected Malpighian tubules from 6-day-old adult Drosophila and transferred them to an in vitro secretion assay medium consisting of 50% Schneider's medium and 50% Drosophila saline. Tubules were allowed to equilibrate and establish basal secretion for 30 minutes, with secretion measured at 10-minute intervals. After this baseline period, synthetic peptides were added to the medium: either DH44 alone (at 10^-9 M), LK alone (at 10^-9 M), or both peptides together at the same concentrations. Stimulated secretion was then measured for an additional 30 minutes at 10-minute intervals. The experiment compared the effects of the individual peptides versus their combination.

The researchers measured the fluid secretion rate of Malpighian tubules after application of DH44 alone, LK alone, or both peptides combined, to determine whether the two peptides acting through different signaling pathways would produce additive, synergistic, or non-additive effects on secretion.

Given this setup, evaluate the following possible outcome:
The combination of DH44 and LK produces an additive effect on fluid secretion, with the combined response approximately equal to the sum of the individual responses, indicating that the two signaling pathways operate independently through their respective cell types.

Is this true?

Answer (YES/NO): YES